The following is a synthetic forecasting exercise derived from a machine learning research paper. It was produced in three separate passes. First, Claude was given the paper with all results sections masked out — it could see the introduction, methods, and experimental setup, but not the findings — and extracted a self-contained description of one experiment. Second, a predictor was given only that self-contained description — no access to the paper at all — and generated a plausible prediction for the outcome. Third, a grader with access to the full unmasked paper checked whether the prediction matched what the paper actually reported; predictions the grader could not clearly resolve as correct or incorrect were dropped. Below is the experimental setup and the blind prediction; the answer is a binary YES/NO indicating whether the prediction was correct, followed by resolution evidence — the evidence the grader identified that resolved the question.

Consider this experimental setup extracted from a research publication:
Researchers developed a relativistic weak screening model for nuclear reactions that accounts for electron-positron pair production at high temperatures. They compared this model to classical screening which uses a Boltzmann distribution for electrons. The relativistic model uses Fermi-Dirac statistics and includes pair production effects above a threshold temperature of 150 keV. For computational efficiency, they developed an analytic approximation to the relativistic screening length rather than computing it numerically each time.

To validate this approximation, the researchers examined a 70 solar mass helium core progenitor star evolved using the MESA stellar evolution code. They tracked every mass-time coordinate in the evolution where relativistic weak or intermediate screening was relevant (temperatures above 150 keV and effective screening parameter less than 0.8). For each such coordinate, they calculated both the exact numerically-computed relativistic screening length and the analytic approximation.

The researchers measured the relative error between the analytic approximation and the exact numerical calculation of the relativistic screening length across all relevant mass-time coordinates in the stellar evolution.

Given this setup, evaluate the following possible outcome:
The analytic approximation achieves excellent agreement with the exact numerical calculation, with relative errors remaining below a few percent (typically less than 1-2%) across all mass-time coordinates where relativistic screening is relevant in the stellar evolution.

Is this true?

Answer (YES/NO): NO